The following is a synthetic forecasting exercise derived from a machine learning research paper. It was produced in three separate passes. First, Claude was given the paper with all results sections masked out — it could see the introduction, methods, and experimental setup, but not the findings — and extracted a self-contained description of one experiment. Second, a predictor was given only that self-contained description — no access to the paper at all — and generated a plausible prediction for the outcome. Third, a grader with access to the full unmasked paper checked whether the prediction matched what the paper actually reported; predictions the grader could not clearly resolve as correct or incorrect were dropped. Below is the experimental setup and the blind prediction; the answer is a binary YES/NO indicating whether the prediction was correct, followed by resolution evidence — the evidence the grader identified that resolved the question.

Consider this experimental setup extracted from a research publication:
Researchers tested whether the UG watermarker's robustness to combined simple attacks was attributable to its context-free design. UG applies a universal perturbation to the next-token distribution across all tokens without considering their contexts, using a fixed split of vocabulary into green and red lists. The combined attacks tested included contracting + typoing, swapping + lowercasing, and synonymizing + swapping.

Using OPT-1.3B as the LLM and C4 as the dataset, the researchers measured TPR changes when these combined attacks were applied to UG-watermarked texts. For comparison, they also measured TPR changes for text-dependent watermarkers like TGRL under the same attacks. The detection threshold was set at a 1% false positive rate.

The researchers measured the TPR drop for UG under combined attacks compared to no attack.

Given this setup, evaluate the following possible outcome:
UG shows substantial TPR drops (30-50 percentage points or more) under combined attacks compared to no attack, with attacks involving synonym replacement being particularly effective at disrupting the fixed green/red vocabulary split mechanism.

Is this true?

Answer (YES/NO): NO